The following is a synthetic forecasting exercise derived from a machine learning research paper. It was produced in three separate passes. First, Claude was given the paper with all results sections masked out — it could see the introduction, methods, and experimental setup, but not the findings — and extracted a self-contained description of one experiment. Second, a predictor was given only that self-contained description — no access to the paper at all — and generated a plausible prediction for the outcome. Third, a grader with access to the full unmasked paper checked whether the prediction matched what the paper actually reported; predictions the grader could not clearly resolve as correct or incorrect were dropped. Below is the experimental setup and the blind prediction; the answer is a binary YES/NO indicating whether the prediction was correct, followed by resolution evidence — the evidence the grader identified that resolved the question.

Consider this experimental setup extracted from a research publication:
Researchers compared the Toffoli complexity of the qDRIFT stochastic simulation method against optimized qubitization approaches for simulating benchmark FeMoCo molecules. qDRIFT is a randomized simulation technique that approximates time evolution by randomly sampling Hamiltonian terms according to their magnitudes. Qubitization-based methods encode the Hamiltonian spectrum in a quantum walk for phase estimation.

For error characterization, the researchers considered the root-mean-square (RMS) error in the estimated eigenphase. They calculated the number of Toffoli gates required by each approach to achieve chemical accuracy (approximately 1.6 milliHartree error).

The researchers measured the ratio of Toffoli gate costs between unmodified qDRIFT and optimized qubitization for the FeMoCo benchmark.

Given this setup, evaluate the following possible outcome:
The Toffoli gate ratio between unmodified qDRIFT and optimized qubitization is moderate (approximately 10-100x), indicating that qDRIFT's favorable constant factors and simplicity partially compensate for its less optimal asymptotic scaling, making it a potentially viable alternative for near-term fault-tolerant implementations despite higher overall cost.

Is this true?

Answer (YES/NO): NO